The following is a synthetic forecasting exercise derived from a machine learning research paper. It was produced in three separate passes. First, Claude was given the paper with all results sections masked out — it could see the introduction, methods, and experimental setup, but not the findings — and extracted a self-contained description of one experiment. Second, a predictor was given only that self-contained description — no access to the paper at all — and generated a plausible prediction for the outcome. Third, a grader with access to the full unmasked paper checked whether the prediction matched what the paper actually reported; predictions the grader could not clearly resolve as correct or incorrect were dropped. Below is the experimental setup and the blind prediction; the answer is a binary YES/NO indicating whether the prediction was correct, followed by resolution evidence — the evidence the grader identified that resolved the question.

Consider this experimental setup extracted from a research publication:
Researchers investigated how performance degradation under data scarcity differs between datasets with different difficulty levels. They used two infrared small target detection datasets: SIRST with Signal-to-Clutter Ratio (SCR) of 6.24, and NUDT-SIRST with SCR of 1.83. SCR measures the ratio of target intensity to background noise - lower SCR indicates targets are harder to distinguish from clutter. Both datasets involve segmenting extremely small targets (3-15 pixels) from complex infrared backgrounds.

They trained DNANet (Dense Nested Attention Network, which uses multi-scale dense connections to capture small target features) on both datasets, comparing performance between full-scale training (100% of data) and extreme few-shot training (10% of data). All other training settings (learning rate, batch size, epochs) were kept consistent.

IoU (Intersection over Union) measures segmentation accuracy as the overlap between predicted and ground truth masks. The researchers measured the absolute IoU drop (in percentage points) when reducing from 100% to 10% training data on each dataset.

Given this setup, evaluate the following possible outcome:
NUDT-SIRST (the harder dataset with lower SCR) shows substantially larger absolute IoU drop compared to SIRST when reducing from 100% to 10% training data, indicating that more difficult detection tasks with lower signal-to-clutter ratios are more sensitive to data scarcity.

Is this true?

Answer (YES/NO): NO